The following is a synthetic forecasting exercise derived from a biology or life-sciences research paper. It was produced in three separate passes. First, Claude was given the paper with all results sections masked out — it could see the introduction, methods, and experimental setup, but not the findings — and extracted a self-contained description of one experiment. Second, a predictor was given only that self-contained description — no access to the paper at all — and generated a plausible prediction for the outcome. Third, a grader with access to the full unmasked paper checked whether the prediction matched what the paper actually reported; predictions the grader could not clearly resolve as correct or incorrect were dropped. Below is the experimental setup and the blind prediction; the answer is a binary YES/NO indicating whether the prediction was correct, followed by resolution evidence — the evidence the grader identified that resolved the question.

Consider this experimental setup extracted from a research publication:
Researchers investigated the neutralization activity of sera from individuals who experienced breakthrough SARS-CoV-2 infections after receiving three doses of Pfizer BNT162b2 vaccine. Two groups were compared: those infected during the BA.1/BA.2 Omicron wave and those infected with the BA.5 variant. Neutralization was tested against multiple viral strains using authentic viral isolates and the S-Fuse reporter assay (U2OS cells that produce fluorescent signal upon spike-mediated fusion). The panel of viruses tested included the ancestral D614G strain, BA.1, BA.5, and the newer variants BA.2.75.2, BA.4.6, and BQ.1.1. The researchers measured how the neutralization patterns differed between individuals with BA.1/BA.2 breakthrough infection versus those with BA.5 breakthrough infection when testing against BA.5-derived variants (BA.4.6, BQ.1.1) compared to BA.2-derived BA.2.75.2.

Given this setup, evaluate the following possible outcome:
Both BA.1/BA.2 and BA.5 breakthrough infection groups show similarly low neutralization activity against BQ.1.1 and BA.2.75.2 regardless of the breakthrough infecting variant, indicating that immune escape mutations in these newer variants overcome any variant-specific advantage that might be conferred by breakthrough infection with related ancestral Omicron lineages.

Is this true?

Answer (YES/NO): NO